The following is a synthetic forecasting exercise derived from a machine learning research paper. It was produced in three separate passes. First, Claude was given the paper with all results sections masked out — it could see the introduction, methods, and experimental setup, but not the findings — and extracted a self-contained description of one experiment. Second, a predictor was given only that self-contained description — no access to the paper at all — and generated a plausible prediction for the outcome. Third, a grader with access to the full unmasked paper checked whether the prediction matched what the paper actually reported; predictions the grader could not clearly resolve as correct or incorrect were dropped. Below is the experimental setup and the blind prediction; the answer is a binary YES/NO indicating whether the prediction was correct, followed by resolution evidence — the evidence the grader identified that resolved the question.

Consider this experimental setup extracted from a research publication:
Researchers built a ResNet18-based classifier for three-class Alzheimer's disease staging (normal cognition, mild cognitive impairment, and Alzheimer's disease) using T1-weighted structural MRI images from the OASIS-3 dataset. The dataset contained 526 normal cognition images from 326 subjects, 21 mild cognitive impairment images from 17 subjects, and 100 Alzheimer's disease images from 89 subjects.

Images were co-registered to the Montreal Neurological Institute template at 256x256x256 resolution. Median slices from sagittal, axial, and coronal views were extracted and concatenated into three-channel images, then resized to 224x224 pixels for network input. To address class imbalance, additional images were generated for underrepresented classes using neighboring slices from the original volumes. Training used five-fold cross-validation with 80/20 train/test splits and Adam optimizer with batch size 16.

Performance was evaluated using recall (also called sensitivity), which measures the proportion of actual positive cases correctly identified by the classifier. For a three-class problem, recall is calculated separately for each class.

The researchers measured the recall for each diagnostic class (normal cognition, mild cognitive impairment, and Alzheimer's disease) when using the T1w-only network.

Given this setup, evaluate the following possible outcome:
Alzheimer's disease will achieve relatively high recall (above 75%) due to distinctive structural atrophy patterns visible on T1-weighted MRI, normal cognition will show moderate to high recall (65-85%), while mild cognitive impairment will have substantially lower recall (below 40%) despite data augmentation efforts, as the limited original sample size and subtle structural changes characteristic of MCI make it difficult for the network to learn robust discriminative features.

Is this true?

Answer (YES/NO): NO